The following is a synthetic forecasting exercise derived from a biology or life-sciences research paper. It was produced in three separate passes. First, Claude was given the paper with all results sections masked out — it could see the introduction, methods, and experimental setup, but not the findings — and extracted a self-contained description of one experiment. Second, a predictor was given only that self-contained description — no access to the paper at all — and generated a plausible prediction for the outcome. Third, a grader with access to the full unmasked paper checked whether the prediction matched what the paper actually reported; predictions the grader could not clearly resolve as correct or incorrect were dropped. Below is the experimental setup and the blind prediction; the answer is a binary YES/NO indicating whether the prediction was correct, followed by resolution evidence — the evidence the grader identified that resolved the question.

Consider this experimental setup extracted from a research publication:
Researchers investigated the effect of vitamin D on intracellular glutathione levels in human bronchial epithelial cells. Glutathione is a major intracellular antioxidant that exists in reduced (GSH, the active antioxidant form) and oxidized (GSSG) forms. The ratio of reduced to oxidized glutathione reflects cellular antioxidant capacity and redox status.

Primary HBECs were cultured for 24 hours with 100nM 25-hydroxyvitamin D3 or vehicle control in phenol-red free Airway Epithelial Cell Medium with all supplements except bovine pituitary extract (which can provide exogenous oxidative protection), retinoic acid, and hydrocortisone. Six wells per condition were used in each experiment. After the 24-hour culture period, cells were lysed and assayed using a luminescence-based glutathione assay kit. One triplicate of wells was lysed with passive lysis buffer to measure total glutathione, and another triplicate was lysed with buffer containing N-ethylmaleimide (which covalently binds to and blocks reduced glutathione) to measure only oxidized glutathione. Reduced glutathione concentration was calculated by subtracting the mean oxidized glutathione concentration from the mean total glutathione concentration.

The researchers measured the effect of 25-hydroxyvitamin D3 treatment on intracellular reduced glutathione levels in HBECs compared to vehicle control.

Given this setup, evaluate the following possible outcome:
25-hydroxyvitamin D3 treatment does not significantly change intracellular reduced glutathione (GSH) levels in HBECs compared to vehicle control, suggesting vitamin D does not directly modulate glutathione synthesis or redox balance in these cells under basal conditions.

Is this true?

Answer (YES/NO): NO